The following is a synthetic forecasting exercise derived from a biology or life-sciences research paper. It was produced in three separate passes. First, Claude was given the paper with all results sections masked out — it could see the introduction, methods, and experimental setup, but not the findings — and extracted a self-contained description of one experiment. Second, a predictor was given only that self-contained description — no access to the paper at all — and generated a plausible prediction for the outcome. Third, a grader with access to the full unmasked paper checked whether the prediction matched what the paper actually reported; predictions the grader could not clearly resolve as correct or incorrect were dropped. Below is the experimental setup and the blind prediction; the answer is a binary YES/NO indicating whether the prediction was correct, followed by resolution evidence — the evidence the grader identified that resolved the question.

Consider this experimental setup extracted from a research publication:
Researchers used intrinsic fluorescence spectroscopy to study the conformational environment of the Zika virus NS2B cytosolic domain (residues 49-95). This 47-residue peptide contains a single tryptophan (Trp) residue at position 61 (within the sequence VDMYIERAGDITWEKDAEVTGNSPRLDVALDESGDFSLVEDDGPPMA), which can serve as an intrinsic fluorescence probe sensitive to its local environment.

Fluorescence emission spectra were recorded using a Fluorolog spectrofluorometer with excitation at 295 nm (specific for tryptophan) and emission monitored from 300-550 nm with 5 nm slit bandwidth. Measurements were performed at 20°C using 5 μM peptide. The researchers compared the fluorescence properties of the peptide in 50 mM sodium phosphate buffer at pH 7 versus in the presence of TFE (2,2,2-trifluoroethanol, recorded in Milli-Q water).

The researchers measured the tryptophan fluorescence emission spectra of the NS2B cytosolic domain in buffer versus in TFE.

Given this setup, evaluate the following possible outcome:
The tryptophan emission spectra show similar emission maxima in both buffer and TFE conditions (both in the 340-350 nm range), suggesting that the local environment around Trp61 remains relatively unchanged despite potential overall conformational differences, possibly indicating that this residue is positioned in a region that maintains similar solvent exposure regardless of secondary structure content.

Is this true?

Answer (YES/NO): NO